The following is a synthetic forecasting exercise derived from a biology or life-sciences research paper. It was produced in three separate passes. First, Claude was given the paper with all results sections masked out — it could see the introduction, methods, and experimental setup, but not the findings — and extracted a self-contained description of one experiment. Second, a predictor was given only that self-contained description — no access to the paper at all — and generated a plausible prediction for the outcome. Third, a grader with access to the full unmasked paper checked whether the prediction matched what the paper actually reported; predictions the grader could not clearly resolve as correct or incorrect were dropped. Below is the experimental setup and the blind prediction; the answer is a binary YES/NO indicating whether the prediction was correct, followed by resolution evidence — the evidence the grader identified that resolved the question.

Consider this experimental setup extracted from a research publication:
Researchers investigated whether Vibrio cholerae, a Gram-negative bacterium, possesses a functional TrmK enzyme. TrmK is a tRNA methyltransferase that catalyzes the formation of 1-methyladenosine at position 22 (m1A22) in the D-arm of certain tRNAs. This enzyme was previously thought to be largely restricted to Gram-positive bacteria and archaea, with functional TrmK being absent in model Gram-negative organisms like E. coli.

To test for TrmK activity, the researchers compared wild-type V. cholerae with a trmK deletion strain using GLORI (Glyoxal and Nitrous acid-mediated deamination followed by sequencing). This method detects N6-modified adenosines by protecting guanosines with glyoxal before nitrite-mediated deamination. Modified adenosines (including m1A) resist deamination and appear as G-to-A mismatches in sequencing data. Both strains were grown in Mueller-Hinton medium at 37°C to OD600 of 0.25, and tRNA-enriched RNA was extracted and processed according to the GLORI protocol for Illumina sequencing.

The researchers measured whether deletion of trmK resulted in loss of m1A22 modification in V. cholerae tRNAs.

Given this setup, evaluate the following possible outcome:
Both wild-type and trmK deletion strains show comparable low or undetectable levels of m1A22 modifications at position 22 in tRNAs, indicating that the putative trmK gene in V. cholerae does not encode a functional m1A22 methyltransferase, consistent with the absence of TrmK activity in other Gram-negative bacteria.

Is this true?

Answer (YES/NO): NO